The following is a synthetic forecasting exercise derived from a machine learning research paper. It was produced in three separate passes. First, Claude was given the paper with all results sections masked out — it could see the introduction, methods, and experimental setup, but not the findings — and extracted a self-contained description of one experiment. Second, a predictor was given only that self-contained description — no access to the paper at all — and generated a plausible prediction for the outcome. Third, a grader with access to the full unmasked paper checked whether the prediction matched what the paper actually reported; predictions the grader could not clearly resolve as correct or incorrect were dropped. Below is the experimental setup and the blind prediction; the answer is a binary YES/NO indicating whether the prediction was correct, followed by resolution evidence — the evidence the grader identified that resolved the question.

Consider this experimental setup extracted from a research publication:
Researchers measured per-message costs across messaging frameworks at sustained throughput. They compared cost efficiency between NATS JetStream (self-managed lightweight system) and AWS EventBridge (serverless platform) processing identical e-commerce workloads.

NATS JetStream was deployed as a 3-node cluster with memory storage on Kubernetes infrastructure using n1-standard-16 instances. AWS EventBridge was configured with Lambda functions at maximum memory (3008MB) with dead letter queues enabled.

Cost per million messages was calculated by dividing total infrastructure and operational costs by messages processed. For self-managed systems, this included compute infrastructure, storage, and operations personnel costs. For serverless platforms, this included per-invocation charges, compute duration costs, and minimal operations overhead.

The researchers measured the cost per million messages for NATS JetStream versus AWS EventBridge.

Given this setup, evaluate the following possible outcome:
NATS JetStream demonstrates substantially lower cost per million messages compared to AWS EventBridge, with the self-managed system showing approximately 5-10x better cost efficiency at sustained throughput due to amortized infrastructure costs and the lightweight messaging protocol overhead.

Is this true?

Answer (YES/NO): NO